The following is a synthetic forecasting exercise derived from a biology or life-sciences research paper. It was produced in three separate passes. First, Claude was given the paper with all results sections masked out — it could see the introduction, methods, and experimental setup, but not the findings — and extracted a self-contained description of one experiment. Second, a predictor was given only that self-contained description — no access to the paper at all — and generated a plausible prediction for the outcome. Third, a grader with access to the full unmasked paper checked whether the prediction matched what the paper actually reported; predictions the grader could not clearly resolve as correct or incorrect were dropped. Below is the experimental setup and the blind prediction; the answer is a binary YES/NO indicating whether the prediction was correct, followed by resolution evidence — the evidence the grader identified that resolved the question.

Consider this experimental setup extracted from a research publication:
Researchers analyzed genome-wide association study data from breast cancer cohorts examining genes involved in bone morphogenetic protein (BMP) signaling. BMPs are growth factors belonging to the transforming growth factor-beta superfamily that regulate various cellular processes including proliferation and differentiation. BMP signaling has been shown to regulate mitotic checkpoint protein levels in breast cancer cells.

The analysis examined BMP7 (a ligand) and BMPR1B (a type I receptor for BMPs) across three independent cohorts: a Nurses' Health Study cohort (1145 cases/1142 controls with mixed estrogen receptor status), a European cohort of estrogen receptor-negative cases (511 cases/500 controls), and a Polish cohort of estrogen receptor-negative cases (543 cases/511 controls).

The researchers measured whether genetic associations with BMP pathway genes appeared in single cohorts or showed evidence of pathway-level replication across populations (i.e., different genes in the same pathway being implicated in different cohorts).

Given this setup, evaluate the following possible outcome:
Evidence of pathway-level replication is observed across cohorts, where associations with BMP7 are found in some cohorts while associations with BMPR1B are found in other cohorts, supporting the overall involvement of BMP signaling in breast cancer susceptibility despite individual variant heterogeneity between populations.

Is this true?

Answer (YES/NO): YES